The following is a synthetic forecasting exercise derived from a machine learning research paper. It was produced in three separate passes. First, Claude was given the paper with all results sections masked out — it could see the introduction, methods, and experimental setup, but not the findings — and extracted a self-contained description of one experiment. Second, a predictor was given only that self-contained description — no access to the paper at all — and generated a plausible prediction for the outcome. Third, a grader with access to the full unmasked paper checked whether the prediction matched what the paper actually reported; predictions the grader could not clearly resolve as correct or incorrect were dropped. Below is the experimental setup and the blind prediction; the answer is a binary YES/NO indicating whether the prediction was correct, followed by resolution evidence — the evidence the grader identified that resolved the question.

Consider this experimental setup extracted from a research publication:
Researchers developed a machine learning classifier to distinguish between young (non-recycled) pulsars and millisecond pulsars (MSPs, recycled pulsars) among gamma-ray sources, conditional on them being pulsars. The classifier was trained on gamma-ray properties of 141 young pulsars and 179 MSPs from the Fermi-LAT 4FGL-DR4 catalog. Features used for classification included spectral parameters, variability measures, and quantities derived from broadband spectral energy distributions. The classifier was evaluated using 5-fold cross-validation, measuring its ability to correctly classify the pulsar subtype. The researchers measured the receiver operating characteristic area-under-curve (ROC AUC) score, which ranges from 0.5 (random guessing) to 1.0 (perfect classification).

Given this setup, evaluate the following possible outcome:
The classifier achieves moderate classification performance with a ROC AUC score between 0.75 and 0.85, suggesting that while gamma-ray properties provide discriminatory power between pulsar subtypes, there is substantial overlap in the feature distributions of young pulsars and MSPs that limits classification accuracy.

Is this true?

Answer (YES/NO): NO